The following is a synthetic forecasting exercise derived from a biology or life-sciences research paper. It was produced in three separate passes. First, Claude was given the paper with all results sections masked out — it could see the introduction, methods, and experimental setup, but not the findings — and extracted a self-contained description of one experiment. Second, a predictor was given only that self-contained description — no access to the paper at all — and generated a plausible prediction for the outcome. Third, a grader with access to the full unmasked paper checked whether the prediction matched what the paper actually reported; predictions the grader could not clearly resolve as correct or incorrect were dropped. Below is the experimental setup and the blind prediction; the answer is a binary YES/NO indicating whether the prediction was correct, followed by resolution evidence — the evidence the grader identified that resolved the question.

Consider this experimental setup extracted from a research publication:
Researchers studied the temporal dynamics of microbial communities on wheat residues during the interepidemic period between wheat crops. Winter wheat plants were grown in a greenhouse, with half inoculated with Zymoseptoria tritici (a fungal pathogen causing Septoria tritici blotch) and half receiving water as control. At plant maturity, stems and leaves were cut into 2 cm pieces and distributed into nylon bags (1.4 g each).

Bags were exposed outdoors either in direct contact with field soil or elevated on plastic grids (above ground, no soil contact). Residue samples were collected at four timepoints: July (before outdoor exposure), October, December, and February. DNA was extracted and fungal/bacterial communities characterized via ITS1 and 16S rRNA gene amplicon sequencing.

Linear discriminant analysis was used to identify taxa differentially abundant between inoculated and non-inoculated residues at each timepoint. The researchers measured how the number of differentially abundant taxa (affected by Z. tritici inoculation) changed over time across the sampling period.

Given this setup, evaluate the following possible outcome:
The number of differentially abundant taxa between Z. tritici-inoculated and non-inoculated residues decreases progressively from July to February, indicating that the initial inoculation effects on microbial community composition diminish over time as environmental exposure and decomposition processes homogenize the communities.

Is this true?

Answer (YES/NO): NO